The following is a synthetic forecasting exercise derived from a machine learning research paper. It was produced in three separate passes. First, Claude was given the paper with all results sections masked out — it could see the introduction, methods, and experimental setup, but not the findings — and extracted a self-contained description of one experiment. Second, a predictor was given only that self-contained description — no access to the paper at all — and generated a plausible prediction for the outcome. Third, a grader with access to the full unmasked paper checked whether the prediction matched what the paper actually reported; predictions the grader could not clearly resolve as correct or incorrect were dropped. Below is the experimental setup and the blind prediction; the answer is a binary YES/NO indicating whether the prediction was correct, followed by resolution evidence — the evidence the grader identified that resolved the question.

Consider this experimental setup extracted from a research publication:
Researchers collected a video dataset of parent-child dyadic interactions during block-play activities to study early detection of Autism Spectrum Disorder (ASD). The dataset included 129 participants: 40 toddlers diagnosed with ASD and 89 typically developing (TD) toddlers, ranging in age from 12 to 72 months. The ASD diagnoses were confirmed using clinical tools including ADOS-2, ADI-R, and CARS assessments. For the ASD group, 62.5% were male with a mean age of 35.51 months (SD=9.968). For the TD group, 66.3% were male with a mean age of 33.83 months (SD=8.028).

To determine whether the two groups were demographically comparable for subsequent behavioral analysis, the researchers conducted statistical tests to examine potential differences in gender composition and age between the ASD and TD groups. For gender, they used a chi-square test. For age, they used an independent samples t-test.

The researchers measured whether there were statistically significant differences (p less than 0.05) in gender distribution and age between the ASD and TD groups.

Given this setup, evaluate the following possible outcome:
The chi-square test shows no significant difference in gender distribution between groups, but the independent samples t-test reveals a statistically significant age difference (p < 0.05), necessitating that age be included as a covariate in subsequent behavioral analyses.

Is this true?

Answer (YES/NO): NO